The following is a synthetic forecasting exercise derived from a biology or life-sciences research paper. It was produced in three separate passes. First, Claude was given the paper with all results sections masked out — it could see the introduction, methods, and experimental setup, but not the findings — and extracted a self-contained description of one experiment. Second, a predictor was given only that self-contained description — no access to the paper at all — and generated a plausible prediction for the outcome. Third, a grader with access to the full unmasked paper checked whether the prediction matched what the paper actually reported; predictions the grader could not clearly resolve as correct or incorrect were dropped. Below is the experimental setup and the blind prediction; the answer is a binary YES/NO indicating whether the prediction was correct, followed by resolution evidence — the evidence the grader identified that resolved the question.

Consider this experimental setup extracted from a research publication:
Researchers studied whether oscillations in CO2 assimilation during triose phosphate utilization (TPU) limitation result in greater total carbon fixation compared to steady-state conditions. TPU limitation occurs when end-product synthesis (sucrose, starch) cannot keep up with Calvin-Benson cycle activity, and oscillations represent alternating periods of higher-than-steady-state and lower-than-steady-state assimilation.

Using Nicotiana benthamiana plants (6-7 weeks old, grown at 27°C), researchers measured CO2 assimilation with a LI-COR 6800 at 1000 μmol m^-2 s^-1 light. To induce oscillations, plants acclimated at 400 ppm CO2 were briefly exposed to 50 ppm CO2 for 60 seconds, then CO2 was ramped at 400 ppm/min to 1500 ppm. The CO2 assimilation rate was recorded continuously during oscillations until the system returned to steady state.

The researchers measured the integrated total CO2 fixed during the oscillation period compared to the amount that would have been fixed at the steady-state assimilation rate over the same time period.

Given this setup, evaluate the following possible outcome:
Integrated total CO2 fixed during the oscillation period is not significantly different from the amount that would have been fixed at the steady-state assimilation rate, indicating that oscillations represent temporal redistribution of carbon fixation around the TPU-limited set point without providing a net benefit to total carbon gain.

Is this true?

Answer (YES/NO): NO